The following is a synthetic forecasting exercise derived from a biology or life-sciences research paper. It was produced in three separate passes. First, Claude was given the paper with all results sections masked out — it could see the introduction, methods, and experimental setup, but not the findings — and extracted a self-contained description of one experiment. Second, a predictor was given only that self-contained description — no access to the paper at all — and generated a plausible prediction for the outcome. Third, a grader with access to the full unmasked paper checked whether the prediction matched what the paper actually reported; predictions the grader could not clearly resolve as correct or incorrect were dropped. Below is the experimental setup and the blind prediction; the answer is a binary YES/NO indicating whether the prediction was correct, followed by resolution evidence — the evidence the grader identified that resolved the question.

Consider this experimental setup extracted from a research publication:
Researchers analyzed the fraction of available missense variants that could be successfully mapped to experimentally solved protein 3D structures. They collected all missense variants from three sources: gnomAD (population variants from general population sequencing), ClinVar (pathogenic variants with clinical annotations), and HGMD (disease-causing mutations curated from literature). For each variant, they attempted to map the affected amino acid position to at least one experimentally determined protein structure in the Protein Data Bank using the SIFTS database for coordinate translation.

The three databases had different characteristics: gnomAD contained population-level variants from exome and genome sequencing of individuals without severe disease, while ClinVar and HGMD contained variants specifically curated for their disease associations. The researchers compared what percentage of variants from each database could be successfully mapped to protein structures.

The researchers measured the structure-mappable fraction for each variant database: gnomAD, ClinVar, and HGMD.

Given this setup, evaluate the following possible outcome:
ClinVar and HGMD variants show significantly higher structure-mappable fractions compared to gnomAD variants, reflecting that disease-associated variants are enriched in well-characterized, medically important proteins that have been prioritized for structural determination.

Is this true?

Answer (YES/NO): YES